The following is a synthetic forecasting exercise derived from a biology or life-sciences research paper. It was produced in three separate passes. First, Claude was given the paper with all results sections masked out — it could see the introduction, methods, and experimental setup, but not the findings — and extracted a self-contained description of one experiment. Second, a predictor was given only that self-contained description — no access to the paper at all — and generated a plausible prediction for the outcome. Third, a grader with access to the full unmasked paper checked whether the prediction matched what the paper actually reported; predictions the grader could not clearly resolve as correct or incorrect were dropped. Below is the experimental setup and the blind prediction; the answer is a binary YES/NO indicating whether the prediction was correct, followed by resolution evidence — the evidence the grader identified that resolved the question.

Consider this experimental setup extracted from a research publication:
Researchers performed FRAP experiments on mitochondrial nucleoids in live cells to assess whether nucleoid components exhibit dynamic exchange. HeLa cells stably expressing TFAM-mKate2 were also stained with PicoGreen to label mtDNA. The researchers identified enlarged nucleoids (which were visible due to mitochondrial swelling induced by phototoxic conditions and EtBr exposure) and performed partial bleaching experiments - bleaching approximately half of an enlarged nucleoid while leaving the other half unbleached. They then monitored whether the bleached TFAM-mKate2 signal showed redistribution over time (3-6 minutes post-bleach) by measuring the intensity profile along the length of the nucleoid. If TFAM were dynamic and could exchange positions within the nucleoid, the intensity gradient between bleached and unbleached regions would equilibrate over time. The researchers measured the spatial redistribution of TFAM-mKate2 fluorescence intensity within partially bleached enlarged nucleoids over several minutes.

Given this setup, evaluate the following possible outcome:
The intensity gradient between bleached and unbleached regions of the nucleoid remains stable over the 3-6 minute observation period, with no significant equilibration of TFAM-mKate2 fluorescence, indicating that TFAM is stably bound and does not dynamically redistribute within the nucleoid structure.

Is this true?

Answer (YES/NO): NO